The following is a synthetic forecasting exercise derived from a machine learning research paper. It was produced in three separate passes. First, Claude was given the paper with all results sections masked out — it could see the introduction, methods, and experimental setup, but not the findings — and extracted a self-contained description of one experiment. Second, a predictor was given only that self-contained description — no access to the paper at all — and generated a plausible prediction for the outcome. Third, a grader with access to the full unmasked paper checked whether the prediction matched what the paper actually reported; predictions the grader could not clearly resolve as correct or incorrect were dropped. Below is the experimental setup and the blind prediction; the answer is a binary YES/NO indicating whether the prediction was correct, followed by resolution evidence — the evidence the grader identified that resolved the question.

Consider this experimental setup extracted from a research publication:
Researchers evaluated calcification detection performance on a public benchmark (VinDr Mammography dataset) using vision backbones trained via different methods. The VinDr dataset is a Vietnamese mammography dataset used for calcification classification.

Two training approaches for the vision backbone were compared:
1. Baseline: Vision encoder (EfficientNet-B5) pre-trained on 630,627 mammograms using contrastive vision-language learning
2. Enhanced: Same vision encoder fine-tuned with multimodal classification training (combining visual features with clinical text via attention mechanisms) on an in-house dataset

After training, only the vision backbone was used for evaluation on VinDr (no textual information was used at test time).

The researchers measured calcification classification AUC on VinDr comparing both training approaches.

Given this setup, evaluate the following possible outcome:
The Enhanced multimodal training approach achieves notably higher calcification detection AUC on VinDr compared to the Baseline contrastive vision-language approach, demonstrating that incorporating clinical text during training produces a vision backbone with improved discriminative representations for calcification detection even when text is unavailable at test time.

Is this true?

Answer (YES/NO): NO